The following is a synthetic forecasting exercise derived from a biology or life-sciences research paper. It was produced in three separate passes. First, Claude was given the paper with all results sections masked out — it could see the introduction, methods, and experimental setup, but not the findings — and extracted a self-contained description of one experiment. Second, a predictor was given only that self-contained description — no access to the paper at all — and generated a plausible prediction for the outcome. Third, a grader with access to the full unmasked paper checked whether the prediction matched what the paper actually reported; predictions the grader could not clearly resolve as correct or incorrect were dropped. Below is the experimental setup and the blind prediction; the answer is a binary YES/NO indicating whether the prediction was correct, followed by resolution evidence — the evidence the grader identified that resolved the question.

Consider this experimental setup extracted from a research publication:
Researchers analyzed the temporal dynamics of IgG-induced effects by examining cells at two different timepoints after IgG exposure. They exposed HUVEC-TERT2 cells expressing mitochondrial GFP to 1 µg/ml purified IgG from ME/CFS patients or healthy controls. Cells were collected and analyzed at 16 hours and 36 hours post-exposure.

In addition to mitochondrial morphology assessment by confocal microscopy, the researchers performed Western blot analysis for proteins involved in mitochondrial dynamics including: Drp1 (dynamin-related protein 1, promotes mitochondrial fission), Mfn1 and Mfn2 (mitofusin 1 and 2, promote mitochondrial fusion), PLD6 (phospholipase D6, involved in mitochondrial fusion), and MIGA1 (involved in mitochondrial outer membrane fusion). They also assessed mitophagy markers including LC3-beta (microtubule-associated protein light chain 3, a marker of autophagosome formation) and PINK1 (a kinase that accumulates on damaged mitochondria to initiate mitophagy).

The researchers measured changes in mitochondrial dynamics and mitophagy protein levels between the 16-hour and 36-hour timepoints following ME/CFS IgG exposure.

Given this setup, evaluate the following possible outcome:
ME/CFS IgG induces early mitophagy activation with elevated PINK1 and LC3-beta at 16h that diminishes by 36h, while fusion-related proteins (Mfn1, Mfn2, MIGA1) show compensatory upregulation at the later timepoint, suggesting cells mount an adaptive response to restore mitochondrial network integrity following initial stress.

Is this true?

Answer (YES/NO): NO